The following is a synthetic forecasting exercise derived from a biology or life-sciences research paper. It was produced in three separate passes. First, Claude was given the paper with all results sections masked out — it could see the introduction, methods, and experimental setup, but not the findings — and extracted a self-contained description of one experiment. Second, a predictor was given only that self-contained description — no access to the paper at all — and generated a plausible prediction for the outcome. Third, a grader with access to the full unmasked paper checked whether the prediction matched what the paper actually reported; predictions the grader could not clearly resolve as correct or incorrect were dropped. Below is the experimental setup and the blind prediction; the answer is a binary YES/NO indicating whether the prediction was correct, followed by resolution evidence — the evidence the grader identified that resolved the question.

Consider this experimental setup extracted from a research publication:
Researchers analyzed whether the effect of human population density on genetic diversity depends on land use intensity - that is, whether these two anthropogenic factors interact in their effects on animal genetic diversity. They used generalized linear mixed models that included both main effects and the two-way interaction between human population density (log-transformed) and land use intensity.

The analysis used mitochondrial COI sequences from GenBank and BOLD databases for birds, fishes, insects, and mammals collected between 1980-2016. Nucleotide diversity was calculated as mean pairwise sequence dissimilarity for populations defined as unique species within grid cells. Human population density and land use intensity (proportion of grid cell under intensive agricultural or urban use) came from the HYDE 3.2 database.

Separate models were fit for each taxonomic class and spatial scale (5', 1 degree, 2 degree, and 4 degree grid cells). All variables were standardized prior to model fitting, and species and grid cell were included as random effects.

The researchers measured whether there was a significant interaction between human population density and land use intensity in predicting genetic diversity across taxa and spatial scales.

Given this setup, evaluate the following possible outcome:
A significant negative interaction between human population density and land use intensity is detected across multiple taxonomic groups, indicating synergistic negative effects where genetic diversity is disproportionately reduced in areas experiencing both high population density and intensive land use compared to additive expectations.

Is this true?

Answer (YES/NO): YES